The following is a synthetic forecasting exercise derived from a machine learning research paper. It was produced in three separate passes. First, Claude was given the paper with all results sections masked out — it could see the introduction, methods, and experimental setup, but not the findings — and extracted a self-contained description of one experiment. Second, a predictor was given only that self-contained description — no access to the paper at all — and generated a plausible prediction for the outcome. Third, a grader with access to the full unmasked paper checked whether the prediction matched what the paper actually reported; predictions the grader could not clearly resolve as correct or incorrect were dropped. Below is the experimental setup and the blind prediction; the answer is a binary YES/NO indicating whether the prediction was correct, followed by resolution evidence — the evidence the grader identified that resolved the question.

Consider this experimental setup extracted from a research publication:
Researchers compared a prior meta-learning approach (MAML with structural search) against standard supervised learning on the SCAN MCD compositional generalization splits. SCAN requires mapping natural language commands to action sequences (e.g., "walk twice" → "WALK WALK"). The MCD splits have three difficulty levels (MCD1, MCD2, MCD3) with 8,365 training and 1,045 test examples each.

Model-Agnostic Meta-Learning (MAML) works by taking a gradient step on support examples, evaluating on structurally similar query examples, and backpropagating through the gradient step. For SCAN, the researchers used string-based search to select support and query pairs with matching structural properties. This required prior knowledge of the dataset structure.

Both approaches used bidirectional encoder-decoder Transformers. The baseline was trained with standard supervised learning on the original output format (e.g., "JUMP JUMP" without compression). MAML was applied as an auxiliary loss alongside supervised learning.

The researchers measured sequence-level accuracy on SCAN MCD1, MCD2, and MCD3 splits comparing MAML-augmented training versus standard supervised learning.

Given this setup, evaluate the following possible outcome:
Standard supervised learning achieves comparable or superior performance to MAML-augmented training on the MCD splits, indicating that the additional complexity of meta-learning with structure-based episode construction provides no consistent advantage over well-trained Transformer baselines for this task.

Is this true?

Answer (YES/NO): NO